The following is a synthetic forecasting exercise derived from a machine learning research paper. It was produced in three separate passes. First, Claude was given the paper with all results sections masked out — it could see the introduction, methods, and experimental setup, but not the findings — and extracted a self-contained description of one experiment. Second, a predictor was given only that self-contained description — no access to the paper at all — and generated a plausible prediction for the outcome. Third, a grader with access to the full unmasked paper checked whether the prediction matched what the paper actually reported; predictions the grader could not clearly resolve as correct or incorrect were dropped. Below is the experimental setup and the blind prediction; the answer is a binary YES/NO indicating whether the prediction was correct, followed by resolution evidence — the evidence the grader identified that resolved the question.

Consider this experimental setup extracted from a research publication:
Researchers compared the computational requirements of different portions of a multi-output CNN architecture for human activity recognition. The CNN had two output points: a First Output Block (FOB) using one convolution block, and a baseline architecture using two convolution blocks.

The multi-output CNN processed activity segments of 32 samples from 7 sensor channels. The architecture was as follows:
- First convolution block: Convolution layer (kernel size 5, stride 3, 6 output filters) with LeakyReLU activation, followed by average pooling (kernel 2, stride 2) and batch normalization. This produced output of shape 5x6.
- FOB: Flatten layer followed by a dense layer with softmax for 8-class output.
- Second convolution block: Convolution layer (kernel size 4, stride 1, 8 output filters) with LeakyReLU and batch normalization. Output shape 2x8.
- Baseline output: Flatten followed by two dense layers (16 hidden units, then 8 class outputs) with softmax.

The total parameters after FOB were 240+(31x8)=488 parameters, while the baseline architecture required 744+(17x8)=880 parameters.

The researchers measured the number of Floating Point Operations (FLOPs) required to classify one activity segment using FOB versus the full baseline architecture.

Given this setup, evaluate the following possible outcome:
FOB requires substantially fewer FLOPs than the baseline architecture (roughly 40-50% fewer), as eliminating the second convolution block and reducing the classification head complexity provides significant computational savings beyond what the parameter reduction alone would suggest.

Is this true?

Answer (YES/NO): NO